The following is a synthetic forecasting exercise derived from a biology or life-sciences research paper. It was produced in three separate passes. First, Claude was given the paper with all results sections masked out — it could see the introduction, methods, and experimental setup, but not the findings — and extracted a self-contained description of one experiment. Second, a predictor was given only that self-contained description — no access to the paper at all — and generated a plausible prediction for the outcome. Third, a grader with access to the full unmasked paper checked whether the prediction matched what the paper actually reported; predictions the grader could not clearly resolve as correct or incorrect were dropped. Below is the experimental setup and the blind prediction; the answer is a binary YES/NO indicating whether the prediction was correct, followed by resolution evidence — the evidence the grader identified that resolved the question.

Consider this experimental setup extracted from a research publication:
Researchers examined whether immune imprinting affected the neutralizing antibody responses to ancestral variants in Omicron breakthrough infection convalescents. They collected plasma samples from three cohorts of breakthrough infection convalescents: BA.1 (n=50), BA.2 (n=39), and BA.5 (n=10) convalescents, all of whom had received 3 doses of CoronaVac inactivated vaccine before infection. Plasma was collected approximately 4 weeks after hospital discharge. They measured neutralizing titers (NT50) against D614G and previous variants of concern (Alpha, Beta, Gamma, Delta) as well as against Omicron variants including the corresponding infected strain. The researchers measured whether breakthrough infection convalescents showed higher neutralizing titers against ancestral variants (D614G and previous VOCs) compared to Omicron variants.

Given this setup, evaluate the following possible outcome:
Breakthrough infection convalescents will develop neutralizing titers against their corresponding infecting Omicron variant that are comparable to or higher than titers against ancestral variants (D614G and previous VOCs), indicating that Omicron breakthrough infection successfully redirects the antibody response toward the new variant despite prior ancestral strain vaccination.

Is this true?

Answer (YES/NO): NO